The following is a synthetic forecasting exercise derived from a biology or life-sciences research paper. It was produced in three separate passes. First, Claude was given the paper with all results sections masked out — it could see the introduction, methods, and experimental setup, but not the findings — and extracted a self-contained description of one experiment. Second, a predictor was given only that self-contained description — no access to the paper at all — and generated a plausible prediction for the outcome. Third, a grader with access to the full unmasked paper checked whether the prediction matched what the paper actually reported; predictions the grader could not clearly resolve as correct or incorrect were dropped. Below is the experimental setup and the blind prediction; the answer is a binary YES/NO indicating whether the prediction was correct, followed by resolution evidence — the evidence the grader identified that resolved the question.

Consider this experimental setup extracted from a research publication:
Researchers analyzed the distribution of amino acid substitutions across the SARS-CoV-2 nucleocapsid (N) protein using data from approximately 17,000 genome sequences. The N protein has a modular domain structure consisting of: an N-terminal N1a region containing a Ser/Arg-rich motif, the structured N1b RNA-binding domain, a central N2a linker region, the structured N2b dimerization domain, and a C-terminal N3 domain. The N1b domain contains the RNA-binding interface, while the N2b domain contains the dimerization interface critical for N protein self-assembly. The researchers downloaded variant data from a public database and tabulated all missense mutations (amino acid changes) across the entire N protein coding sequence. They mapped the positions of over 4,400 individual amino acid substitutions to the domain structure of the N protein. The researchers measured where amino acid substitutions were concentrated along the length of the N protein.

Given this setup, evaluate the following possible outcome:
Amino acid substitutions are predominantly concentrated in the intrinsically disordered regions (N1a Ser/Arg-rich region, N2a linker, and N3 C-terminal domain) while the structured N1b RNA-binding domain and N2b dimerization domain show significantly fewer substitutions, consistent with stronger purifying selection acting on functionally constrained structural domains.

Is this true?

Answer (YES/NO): NO